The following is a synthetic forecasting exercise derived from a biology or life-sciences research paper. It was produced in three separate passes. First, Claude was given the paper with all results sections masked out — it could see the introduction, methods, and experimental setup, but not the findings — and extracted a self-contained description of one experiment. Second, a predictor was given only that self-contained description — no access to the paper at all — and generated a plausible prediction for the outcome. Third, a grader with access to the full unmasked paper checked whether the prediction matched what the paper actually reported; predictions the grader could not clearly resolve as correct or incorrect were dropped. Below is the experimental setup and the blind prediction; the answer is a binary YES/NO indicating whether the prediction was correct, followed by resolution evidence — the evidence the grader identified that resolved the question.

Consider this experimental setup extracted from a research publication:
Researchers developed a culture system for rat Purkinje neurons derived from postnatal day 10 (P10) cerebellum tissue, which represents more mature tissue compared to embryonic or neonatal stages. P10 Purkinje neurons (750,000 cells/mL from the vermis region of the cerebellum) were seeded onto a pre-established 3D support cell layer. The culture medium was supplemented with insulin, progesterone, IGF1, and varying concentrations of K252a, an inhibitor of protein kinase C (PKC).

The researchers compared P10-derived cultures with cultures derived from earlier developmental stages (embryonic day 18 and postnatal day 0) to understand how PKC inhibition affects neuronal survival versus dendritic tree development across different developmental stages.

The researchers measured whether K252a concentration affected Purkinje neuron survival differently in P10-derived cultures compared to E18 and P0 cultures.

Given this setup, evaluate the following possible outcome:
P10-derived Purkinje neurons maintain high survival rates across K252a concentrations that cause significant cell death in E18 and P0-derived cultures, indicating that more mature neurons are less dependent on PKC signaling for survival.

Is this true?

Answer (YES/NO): NO